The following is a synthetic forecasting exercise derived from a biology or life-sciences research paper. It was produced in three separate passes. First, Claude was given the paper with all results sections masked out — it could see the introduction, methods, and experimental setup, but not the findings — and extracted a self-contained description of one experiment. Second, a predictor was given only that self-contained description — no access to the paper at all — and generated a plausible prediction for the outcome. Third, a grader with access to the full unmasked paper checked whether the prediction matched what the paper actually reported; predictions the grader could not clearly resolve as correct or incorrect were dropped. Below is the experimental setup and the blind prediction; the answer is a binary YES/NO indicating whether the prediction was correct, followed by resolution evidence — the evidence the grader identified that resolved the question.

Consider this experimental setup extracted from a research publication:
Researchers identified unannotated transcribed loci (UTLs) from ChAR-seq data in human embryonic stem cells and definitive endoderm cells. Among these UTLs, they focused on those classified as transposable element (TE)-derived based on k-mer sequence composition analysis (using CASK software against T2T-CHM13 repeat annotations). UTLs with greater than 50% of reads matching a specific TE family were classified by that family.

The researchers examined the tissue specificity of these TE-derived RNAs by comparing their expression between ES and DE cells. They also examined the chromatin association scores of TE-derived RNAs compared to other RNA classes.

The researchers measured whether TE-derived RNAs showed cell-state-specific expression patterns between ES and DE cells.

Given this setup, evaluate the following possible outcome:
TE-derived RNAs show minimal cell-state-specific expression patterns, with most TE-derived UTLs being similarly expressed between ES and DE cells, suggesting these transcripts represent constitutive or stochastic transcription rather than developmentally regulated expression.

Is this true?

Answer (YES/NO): NO